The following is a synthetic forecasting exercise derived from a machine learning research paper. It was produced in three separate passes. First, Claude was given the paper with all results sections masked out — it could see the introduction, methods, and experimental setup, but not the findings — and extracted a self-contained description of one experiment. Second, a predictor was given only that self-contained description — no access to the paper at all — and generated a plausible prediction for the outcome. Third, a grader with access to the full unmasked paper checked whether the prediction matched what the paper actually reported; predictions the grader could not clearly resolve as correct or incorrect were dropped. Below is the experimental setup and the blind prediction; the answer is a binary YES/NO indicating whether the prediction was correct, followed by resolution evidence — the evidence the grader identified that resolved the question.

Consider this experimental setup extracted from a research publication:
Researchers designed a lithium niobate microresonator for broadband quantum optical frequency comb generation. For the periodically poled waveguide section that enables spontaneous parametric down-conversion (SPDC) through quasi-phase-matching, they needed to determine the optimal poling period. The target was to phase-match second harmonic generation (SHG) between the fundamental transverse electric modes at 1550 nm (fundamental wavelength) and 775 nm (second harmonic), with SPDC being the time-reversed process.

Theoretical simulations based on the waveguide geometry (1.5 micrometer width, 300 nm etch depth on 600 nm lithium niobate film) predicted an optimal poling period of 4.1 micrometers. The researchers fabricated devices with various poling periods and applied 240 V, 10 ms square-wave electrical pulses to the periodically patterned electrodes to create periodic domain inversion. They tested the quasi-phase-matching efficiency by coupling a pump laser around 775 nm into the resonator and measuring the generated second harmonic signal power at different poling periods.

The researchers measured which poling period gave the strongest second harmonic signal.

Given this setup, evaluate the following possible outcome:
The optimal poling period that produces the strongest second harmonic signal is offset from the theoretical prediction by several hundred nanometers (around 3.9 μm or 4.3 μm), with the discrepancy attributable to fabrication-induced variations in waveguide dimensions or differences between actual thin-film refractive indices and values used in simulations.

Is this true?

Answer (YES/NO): NO